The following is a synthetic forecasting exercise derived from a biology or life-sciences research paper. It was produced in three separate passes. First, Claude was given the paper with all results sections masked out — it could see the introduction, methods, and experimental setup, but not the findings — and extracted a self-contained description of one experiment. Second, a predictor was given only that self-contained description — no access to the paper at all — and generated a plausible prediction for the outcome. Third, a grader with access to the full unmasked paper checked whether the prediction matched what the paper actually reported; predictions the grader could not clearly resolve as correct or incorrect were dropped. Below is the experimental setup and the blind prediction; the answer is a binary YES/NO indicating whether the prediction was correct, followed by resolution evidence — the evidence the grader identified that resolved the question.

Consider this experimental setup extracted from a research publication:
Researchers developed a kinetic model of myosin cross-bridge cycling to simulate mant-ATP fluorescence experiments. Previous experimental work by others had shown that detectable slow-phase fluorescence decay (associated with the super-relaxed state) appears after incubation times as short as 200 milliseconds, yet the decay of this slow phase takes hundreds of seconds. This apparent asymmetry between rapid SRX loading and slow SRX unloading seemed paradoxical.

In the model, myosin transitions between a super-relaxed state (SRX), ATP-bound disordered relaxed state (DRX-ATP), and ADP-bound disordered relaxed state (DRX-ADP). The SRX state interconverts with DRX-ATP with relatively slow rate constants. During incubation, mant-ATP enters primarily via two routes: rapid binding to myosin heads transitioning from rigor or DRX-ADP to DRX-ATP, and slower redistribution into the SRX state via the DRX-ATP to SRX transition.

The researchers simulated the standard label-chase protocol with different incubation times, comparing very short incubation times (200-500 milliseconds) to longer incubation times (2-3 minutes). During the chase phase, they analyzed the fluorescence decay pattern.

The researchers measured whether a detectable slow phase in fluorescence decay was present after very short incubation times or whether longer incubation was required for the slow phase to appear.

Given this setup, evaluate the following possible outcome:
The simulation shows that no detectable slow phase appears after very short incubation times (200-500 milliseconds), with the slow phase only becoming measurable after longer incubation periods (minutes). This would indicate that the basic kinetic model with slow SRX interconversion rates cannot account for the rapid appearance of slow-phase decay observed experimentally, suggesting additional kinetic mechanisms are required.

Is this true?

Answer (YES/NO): NO